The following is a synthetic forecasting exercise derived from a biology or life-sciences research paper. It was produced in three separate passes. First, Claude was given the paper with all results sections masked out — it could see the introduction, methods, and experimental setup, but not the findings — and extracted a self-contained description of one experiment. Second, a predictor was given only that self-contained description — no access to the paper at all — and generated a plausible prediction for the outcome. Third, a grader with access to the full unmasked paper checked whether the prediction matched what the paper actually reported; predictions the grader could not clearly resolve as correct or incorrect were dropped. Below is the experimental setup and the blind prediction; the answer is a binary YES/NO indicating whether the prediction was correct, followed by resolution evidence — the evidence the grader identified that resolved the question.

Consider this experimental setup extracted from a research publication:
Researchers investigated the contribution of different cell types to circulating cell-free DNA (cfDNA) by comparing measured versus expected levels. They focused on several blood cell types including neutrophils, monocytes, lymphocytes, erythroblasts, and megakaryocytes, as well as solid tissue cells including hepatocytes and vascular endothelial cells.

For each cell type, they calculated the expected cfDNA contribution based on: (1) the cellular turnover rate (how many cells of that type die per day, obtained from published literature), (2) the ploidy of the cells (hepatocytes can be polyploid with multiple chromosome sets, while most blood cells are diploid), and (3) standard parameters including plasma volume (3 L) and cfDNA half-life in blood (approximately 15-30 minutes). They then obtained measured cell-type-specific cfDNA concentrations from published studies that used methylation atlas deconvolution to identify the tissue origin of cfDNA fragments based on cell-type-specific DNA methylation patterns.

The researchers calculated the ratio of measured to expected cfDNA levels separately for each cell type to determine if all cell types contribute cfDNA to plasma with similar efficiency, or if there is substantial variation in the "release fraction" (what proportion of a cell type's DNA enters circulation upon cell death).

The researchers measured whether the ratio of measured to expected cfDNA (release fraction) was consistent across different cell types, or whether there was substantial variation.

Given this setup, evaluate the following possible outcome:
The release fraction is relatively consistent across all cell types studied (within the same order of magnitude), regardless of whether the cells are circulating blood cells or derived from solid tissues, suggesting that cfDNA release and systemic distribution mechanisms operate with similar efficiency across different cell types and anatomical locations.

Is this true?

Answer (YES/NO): NO